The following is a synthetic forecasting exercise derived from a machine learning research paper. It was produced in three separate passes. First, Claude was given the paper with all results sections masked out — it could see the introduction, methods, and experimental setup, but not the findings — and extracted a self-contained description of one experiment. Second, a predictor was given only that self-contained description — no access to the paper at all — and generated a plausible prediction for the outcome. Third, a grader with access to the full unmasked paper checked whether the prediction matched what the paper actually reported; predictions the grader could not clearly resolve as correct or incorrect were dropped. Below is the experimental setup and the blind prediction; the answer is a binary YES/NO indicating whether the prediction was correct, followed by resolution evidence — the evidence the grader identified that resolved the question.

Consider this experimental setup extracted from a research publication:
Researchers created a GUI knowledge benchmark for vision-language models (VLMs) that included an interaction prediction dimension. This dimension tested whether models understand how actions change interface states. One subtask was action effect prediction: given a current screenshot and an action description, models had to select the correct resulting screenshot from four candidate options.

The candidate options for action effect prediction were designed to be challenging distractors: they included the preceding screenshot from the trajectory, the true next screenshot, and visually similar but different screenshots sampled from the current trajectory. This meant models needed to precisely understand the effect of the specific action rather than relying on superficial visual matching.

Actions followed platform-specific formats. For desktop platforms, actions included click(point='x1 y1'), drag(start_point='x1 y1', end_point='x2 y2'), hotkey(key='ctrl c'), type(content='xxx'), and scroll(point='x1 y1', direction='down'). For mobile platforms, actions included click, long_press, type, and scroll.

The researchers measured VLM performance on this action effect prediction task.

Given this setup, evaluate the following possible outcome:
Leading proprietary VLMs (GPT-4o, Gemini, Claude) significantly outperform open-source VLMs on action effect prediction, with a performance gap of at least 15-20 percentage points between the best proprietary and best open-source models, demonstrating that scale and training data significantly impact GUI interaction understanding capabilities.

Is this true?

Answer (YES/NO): NO